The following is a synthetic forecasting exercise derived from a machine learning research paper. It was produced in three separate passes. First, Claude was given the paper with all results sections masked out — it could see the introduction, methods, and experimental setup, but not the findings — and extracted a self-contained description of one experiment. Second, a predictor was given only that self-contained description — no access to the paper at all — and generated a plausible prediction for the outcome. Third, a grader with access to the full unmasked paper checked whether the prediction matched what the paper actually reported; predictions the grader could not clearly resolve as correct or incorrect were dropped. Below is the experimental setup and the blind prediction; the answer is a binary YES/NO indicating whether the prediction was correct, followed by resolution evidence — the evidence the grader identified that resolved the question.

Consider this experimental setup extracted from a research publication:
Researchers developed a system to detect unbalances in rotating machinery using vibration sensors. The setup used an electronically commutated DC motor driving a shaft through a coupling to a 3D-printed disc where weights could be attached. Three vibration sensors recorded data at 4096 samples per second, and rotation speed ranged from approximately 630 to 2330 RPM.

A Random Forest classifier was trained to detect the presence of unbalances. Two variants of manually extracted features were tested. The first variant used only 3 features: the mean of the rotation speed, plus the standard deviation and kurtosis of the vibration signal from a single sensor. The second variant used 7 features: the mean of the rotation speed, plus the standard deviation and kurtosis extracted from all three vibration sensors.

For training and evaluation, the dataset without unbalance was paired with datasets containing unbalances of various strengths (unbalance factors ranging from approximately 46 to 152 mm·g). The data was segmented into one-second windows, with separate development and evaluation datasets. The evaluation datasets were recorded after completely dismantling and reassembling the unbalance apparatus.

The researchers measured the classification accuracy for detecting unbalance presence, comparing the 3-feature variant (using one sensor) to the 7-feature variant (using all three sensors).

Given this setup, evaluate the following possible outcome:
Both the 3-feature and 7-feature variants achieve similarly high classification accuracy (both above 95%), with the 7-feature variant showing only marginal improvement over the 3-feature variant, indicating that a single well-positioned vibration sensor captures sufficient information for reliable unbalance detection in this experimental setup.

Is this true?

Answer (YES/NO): NO